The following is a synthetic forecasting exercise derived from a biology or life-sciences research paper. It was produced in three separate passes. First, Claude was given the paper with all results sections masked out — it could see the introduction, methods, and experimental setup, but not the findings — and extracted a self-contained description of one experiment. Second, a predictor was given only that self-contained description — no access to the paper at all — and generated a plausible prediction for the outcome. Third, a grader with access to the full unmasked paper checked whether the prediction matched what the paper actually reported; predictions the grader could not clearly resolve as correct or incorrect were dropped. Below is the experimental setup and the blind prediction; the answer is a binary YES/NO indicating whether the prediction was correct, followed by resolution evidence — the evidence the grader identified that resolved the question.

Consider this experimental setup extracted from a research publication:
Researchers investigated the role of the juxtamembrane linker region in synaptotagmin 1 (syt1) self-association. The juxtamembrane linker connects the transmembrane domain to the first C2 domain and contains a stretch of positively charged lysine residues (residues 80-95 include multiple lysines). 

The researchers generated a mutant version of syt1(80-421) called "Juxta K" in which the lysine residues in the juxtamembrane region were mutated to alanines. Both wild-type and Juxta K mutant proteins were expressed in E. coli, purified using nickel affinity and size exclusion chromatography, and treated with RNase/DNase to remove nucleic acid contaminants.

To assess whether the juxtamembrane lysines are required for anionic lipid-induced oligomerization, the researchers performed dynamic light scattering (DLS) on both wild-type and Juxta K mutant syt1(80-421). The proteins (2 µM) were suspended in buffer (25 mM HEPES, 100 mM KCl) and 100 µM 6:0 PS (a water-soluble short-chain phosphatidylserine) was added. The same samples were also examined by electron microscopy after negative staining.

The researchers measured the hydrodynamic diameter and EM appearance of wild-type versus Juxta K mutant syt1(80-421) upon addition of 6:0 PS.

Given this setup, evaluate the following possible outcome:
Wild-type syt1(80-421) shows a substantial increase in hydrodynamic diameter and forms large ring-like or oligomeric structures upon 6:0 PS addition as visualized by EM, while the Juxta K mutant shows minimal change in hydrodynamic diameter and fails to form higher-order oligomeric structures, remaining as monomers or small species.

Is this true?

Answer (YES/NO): YES